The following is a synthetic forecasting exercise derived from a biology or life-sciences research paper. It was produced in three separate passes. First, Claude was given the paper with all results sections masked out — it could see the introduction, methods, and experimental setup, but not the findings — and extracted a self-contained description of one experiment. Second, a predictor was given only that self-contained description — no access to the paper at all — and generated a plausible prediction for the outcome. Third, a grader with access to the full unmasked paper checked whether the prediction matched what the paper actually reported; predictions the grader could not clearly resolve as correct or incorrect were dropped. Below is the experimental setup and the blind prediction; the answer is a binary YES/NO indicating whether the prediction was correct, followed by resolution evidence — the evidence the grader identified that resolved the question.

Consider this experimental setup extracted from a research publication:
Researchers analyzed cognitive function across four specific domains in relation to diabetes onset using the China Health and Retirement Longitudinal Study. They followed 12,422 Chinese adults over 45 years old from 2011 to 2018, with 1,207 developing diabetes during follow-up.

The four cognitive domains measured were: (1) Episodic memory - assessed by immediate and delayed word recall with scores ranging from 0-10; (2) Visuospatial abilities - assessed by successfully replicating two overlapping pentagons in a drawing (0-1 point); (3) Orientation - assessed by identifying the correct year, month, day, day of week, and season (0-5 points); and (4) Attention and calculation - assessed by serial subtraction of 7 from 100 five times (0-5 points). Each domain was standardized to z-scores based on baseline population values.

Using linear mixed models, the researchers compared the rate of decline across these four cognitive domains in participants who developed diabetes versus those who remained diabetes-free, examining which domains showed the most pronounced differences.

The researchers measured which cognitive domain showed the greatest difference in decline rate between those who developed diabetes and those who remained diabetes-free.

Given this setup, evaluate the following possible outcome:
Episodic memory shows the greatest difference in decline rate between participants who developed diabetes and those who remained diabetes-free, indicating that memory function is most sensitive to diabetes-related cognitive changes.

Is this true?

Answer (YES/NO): NO